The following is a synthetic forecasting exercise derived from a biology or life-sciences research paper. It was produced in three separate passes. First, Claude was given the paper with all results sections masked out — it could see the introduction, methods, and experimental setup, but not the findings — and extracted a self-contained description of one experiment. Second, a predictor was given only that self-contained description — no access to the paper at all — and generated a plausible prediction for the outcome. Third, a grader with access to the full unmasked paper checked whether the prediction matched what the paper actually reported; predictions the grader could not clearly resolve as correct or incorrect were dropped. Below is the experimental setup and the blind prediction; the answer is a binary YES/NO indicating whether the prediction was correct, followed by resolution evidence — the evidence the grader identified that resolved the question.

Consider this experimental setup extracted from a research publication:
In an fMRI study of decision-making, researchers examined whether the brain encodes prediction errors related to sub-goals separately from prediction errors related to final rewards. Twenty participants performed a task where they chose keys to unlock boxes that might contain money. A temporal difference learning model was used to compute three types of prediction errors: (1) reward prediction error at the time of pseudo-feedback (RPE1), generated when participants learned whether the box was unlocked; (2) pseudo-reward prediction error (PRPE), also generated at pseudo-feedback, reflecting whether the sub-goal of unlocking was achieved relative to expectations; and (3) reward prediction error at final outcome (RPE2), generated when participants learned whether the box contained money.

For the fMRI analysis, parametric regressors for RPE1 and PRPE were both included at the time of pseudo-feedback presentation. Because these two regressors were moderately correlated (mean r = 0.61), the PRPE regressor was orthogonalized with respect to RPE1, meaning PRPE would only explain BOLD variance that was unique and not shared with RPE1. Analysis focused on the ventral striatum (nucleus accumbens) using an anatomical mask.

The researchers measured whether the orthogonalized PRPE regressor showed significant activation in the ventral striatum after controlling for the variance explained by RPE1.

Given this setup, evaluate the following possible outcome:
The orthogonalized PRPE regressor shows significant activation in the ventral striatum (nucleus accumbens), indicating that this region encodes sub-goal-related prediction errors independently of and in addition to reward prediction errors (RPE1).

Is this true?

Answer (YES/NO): YES